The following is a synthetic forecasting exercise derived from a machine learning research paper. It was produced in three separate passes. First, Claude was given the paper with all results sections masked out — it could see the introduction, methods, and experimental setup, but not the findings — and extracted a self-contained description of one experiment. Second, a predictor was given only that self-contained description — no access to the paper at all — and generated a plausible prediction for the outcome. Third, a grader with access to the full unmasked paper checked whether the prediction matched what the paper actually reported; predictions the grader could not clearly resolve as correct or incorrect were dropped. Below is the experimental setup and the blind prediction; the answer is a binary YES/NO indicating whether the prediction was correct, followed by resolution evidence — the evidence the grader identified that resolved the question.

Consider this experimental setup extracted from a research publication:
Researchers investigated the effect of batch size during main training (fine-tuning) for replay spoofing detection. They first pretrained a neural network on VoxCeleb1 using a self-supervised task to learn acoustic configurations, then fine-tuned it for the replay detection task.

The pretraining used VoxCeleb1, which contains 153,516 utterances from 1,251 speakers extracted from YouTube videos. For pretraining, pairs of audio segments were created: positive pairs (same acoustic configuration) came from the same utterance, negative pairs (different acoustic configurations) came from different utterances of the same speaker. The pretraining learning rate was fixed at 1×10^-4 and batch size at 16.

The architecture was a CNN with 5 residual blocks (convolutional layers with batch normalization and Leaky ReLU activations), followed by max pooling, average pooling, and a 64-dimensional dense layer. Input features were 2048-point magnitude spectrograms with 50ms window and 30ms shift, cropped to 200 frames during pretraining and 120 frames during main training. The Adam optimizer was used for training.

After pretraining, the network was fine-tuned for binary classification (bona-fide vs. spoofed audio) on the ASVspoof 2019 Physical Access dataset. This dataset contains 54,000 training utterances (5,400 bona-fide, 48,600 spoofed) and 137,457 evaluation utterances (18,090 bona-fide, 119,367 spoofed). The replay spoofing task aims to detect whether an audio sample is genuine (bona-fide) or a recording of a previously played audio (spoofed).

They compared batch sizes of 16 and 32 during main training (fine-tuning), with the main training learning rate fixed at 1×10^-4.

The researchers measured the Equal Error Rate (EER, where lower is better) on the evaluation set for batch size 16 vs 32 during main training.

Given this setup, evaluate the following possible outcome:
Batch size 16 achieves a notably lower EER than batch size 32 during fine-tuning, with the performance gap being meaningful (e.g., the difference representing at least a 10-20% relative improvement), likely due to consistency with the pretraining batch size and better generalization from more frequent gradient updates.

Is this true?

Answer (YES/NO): NO